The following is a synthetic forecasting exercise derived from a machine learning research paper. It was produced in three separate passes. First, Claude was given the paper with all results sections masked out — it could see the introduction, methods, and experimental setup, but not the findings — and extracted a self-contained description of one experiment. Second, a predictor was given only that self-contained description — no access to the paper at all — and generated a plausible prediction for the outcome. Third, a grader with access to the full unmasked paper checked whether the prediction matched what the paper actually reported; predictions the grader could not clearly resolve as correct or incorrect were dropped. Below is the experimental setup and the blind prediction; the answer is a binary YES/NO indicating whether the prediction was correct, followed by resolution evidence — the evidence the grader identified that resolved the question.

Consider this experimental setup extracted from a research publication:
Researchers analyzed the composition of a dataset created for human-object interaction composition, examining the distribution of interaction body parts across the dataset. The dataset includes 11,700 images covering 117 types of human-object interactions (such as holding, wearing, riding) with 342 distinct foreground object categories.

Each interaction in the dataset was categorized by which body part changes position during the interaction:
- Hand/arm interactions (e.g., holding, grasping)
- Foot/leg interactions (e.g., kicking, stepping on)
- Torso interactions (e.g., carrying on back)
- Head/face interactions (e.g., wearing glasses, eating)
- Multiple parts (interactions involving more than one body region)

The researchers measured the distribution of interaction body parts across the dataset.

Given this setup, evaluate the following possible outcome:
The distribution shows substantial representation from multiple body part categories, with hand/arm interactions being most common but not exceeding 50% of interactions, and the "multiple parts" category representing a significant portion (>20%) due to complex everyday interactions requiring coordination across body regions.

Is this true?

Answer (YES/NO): NO